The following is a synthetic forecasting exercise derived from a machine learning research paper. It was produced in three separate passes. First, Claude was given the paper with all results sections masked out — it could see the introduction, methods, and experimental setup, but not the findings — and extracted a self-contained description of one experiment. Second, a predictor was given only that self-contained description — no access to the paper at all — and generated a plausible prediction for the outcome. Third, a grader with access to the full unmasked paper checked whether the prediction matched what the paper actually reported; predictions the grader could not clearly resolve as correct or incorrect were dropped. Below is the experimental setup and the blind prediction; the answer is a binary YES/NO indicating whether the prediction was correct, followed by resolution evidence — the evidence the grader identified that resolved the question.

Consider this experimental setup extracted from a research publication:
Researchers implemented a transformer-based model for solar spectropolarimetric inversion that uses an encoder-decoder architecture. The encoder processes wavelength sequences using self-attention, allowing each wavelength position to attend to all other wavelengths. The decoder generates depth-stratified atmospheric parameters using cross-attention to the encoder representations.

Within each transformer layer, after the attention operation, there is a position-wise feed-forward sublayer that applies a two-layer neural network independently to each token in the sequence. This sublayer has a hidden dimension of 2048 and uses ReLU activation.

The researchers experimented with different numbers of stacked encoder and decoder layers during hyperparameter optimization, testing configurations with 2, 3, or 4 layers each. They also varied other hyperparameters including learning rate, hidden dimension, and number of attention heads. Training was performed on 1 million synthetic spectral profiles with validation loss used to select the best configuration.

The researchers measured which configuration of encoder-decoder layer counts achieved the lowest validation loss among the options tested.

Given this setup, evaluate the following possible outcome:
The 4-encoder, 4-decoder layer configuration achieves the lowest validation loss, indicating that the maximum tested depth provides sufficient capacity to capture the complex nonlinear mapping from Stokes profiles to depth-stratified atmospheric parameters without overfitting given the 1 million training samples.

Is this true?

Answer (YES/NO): YES